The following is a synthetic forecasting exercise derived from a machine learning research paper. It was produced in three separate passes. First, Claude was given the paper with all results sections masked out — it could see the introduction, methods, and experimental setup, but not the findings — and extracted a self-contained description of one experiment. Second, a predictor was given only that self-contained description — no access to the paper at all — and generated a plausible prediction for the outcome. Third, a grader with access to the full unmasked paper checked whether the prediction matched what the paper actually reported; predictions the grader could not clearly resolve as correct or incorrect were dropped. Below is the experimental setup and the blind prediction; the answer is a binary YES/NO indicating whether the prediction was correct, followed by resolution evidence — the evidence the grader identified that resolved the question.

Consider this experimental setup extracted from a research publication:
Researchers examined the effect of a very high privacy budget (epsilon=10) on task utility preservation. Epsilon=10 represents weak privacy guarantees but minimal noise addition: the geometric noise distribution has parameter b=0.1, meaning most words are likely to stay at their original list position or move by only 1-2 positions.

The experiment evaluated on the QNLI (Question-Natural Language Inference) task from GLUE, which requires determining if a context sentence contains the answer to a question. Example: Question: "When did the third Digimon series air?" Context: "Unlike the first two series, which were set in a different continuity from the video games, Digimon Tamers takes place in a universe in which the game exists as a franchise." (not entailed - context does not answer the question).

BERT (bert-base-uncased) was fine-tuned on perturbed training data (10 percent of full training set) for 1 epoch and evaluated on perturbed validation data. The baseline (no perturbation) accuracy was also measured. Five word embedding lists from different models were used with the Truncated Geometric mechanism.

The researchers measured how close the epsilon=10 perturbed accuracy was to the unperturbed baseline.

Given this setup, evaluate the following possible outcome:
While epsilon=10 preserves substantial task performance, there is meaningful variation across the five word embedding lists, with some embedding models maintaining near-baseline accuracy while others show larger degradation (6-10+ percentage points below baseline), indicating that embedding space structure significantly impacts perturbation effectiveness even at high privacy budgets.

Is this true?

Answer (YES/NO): NO